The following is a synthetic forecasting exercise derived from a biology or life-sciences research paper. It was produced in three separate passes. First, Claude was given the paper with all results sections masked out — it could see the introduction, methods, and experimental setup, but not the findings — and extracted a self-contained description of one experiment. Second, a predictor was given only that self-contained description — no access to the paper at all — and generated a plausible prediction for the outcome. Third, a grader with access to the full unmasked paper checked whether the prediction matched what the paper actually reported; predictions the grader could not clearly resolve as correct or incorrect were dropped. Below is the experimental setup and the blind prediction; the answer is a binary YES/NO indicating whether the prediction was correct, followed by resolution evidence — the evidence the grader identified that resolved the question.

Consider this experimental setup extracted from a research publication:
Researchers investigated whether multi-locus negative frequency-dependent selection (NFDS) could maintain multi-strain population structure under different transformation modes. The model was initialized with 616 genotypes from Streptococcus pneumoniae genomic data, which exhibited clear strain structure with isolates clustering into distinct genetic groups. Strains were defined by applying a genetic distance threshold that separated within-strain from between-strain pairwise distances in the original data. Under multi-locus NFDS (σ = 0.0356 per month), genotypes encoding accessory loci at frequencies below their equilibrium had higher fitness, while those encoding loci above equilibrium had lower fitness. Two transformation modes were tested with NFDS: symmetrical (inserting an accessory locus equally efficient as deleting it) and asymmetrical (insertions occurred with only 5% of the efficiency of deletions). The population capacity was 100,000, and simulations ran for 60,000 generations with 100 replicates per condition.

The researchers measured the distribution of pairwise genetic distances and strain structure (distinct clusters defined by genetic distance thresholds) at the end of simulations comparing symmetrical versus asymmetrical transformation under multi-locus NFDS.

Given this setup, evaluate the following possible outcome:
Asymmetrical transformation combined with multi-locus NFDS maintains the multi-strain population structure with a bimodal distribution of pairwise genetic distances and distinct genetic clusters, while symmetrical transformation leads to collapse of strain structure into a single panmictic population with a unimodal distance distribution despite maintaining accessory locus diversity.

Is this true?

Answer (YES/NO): YES